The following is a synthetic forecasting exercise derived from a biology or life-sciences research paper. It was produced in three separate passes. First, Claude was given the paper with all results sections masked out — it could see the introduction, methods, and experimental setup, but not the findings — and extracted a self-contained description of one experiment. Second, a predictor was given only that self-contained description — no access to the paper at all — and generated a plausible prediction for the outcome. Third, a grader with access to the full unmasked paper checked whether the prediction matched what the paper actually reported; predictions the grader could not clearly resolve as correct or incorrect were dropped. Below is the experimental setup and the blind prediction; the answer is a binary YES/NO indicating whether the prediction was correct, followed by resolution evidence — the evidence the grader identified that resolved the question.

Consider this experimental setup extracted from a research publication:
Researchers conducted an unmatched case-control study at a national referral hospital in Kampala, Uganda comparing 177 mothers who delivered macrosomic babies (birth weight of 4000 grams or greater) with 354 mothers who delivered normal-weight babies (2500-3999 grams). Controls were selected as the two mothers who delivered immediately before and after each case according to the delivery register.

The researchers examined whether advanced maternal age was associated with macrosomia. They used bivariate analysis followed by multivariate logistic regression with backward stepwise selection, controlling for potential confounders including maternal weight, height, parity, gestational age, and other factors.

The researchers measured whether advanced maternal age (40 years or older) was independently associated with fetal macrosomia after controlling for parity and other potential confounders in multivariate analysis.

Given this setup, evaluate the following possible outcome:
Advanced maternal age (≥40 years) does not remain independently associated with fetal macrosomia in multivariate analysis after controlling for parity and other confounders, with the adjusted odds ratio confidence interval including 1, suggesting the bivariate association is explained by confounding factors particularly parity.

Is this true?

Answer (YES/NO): NO